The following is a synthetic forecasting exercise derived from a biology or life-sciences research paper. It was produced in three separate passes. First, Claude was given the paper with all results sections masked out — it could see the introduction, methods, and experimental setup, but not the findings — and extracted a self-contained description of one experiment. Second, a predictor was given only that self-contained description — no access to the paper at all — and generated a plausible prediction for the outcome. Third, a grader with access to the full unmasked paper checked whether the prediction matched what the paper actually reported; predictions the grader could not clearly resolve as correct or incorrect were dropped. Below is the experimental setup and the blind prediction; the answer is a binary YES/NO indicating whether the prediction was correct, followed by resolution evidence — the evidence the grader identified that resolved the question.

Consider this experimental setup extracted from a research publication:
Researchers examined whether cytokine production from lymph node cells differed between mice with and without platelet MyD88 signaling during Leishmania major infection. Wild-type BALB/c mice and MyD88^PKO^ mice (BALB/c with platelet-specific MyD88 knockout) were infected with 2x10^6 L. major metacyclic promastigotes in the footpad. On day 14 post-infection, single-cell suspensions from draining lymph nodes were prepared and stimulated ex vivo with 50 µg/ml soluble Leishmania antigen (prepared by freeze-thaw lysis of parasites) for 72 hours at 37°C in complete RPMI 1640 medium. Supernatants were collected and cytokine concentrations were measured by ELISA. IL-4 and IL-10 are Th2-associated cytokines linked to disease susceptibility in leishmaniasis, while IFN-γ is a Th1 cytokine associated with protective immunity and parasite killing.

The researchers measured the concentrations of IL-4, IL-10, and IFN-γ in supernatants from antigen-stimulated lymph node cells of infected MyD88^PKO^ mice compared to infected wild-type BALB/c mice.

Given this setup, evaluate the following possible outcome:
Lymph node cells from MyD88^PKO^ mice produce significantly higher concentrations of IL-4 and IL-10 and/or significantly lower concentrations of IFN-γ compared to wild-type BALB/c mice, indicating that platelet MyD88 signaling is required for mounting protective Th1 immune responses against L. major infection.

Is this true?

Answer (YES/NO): NO